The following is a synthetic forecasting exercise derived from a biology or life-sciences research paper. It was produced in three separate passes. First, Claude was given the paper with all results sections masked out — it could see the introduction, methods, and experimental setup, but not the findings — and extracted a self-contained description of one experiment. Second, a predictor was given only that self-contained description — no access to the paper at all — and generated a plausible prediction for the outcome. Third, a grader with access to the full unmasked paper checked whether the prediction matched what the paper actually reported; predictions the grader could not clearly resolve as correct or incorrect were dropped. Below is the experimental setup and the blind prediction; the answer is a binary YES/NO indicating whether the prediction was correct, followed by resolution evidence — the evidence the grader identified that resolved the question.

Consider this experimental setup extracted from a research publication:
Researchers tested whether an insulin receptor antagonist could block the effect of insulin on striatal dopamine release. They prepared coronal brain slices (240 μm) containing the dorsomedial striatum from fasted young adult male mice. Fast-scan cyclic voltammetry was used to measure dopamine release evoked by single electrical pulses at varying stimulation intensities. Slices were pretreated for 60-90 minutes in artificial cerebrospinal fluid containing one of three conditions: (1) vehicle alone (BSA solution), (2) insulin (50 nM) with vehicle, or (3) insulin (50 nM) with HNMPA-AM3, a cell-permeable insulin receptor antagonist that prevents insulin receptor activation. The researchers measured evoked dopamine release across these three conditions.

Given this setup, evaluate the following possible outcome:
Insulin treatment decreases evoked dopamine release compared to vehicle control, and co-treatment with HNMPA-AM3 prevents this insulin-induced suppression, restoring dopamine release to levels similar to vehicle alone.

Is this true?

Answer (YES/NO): NO